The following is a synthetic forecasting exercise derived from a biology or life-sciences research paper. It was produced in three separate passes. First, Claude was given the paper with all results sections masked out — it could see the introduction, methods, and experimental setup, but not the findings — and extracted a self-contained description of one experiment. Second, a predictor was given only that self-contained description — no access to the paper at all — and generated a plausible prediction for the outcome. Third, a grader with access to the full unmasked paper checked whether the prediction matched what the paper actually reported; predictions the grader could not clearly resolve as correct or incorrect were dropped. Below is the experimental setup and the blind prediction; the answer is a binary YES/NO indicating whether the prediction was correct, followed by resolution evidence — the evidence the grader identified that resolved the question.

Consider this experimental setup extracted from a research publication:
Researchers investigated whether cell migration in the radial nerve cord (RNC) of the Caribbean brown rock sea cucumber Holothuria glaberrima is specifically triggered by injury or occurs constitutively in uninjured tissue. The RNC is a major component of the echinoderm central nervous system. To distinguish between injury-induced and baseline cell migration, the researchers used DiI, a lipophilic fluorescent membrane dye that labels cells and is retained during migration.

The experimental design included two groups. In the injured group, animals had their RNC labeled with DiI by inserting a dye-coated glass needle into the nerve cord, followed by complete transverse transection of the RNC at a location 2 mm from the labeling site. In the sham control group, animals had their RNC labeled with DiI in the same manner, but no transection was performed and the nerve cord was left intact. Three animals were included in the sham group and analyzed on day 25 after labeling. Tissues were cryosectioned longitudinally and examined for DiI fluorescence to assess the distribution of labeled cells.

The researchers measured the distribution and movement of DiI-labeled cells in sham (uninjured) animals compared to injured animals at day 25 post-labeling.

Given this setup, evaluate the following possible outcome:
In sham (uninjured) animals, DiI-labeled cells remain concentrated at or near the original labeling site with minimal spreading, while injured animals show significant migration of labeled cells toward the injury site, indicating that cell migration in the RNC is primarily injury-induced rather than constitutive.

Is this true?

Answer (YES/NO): NO